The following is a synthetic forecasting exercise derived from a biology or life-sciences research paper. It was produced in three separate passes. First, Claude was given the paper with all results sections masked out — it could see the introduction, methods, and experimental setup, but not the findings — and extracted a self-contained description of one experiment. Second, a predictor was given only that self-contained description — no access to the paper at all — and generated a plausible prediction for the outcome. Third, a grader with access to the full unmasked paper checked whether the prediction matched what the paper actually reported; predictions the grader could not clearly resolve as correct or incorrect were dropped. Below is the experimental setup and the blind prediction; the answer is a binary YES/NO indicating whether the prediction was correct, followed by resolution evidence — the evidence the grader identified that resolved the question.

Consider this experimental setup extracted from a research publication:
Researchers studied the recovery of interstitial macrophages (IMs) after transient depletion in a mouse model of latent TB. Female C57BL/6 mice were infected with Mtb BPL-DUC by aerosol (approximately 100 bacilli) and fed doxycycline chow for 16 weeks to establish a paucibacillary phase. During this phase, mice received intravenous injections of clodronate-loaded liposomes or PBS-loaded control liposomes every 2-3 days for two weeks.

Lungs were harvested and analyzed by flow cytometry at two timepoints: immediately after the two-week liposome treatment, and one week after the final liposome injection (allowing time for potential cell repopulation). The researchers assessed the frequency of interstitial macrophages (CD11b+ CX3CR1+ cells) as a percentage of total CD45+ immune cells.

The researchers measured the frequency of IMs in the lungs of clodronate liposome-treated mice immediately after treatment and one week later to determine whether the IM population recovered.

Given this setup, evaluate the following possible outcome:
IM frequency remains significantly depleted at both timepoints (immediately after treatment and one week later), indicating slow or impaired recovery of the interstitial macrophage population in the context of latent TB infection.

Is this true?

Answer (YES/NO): NO